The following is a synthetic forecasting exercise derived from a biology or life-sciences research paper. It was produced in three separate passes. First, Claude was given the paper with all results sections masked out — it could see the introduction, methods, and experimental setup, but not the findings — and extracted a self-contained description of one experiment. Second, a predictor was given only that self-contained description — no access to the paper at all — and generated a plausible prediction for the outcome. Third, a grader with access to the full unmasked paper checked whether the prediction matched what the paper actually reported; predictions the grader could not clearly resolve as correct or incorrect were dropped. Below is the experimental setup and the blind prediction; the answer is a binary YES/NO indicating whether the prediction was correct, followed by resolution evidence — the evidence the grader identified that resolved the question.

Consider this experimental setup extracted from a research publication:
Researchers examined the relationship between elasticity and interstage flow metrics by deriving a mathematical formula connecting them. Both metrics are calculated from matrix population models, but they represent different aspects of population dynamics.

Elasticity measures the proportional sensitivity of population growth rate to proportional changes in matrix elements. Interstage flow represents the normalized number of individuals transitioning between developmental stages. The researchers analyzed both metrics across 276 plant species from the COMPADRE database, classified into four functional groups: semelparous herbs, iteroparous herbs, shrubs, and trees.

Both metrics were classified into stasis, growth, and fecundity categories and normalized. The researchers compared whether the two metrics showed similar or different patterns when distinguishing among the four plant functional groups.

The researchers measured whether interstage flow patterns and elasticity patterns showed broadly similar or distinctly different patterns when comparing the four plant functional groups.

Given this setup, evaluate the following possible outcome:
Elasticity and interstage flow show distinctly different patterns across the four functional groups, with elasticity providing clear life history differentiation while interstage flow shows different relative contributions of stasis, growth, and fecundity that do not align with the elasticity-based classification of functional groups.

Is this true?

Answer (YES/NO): NO